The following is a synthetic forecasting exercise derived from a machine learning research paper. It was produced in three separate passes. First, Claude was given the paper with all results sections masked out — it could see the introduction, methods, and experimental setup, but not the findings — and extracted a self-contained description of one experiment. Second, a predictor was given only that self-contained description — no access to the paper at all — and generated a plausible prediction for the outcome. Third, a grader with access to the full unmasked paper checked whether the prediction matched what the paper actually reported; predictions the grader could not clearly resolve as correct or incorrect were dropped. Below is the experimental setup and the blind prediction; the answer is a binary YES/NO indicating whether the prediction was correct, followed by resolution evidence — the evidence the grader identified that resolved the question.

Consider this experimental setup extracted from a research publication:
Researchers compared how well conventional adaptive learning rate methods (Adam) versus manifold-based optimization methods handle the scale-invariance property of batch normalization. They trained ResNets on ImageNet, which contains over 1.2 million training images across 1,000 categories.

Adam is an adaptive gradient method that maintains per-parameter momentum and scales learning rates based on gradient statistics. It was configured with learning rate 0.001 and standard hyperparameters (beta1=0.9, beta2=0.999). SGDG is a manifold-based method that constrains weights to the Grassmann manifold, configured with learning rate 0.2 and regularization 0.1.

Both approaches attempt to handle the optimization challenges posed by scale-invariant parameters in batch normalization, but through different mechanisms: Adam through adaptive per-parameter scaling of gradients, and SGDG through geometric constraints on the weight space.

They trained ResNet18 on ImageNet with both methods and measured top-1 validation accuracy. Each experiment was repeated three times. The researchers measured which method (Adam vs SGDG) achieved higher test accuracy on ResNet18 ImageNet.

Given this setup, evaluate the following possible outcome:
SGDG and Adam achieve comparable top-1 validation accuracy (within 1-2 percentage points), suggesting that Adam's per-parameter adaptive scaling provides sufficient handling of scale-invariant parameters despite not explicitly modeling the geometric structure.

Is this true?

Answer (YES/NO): YES